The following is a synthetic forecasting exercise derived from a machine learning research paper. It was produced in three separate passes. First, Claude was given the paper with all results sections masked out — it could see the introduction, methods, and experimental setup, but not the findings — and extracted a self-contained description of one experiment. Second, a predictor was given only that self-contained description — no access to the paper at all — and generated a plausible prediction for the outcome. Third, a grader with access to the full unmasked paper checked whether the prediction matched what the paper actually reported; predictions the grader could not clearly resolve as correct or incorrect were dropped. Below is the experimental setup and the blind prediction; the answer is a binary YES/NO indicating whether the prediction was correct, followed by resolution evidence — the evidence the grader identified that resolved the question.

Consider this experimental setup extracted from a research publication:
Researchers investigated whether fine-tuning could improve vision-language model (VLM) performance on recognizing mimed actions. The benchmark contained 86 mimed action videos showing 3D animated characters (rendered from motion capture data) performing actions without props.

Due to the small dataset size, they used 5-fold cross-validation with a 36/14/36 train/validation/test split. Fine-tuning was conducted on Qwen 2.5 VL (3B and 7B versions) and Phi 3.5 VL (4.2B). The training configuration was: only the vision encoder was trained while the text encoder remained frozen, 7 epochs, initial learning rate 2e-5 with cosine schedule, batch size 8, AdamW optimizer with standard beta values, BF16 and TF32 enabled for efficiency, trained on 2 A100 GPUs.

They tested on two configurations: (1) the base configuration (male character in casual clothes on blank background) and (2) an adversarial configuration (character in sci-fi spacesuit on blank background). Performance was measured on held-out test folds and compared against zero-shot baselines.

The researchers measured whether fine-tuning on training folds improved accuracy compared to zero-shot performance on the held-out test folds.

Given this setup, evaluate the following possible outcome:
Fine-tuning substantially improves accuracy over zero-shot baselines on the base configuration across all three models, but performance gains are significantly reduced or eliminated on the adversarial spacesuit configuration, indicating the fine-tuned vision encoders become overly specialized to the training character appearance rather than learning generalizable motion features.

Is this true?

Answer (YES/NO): NO